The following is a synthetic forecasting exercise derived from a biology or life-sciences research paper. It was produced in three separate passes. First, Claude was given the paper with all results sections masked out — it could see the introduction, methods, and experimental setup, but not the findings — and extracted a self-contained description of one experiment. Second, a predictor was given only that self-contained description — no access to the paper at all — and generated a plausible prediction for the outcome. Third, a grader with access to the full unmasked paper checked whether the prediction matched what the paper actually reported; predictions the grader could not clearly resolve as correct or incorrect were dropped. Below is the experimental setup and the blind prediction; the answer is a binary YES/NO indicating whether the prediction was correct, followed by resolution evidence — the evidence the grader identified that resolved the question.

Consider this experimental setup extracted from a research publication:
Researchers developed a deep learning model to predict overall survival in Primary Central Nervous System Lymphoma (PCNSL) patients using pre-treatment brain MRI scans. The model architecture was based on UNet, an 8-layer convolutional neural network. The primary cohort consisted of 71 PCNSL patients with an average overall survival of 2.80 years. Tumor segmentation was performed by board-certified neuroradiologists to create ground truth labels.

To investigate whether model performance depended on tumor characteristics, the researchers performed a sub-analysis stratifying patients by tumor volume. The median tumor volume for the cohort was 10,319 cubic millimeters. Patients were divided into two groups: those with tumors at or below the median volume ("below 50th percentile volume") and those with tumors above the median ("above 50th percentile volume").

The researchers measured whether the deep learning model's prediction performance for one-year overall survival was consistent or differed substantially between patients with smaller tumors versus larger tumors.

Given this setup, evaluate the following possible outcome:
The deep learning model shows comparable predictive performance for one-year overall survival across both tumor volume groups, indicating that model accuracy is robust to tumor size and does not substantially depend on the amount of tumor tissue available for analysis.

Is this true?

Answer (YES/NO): NO